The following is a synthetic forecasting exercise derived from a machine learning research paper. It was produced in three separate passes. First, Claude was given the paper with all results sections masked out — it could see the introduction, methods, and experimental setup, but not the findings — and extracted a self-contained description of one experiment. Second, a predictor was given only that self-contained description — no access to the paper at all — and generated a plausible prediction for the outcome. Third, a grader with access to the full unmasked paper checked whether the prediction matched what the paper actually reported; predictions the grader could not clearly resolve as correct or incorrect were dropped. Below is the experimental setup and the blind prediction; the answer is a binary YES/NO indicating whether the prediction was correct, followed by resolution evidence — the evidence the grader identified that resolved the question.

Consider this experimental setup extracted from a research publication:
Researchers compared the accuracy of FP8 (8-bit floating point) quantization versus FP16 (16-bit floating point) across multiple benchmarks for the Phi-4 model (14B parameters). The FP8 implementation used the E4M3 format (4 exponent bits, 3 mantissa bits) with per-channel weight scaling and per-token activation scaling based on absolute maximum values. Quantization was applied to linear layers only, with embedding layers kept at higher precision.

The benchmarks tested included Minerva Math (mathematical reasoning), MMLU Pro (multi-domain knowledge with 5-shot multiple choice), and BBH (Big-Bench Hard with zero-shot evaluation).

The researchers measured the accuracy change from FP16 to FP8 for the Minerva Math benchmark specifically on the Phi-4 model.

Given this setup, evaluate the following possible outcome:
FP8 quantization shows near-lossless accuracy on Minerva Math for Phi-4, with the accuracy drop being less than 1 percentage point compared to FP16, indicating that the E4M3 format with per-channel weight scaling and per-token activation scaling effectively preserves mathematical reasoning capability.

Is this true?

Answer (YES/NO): NO